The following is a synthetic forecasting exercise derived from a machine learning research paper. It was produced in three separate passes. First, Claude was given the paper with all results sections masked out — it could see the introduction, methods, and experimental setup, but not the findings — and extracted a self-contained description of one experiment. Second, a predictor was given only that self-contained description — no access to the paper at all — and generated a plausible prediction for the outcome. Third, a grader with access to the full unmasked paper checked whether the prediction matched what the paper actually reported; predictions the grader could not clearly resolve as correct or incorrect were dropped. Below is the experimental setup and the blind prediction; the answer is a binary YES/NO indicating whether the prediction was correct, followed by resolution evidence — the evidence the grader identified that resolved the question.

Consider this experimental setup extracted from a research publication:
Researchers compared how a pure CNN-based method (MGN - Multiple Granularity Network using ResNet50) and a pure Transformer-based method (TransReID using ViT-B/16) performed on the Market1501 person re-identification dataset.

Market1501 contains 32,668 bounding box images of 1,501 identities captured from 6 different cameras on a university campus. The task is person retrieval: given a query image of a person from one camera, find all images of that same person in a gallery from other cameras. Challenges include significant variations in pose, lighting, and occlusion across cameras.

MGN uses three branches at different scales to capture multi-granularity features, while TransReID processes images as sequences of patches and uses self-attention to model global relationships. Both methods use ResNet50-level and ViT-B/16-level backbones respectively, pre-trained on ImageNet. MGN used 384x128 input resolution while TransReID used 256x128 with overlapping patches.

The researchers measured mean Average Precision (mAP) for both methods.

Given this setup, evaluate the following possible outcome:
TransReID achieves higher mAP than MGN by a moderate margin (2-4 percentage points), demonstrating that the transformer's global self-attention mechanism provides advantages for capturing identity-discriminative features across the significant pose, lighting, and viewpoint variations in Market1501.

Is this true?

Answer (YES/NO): YES